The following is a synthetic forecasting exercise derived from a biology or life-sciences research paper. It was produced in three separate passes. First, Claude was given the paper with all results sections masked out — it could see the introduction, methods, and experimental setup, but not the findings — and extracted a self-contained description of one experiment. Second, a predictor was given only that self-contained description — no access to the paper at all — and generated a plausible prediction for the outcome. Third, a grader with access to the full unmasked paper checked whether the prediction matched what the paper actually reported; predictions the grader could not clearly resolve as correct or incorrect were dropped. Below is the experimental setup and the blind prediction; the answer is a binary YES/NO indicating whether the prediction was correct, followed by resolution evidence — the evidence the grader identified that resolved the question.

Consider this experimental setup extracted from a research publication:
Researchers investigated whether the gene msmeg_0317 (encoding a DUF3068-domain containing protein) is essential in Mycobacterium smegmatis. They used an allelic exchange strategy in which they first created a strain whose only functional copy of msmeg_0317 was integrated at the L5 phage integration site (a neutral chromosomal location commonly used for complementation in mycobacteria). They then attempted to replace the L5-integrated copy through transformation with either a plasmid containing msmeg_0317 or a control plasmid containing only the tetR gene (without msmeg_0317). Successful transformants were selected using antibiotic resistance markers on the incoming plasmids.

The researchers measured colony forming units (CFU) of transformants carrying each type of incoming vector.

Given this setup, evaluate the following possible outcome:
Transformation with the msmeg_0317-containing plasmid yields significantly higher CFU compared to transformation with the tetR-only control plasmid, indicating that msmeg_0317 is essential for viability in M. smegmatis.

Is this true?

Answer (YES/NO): YES